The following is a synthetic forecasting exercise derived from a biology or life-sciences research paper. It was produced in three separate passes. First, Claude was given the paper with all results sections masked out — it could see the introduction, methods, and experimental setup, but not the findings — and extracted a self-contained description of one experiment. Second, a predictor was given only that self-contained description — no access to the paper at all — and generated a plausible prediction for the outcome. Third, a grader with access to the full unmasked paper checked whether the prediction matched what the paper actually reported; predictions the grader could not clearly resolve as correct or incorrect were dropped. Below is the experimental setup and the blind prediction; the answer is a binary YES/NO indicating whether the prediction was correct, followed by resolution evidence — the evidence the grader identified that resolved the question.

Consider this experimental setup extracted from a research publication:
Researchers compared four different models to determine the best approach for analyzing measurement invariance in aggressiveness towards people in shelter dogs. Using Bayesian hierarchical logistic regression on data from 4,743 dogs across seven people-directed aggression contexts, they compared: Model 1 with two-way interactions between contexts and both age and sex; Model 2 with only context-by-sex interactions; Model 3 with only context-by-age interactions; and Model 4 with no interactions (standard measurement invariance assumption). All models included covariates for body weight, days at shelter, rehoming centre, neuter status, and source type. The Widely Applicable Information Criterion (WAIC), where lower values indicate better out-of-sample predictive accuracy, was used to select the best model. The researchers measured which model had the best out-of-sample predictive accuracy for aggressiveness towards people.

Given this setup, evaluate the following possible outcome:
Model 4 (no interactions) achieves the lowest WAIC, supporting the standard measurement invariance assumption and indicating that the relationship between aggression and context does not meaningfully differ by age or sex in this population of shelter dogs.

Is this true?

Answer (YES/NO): NO